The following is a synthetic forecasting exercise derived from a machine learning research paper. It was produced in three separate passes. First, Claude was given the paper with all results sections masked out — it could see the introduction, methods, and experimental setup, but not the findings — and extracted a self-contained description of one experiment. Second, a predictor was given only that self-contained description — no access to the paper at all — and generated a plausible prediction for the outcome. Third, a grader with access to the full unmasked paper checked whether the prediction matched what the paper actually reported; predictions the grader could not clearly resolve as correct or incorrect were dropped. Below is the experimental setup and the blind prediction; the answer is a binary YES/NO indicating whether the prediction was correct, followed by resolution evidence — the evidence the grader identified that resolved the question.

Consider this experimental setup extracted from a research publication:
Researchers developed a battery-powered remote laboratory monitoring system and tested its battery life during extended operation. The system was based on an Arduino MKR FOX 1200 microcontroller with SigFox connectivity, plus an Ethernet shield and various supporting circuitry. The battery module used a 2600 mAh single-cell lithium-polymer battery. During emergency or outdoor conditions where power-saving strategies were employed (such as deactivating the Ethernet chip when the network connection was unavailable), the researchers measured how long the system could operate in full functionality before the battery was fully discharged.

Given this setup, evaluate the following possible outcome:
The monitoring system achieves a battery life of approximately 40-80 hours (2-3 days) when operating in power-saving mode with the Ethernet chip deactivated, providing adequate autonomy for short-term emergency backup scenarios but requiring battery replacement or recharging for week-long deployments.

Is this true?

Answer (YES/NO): NO